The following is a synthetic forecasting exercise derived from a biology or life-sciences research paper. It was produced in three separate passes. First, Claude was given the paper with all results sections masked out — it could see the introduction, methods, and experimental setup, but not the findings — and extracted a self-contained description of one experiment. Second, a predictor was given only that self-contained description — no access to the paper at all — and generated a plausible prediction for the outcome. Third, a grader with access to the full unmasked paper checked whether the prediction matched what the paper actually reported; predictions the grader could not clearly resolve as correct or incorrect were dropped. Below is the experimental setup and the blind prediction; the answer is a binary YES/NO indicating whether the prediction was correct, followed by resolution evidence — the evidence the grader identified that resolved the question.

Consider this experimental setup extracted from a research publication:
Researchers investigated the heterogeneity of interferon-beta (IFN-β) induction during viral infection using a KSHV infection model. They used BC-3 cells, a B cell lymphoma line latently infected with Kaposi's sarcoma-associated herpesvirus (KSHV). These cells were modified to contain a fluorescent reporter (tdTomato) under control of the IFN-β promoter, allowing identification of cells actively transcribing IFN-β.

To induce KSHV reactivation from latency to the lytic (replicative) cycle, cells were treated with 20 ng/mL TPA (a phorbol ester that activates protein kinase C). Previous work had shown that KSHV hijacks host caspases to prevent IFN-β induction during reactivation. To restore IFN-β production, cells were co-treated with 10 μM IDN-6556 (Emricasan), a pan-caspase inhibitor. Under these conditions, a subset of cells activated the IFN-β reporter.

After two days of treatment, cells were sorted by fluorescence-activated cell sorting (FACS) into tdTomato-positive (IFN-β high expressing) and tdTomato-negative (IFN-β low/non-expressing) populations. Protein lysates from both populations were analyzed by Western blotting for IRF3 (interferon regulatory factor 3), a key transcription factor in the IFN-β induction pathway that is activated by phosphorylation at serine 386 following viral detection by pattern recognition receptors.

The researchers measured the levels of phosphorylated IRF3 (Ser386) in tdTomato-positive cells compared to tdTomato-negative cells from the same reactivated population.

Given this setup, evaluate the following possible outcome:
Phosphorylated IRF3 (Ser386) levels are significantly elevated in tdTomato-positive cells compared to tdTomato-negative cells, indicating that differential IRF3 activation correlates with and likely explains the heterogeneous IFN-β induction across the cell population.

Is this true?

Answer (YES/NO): NO